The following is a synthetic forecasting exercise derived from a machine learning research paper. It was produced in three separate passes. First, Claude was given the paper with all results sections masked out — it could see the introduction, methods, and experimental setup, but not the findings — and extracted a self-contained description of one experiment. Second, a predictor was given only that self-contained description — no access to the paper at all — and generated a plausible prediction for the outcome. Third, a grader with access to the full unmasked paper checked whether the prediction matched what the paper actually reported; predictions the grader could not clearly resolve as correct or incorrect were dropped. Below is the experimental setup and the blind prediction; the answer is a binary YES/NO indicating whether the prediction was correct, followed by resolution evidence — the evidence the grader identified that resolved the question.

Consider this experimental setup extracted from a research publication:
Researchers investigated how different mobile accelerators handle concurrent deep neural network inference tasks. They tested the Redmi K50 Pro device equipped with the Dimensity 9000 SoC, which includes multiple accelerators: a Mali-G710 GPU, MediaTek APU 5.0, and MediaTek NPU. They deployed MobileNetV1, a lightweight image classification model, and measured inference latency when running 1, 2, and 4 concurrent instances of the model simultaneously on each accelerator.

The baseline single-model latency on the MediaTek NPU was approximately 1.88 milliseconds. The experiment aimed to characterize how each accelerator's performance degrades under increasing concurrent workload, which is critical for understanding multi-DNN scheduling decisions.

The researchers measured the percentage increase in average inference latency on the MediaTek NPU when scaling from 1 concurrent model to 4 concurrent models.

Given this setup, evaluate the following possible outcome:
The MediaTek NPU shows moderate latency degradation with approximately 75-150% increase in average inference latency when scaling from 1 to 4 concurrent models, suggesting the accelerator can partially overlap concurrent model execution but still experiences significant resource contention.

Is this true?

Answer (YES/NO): NO